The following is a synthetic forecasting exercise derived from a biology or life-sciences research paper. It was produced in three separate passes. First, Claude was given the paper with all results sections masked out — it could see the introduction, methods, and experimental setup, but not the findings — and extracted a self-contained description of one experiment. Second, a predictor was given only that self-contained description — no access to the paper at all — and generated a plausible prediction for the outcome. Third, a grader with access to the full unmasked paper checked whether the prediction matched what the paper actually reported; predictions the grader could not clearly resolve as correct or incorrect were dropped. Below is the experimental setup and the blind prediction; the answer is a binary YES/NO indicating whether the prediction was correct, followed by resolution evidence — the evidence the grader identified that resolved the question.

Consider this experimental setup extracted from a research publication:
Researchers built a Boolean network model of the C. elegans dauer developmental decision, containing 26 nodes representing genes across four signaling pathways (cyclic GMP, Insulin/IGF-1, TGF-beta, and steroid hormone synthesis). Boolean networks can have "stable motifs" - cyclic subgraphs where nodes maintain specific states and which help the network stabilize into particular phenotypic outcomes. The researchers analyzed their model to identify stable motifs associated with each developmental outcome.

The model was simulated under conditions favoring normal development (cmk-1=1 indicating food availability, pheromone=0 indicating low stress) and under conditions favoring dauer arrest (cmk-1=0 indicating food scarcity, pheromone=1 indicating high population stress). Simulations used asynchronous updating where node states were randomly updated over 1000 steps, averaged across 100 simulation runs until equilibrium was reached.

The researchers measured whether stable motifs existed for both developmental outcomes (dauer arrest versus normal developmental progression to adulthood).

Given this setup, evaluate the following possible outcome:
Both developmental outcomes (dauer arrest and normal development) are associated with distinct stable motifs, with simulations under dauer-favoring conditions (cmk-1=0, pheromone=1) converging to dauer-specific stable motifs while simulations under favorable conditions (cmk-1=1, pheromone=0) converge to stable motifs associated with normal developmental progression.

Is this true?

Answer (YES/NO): NO